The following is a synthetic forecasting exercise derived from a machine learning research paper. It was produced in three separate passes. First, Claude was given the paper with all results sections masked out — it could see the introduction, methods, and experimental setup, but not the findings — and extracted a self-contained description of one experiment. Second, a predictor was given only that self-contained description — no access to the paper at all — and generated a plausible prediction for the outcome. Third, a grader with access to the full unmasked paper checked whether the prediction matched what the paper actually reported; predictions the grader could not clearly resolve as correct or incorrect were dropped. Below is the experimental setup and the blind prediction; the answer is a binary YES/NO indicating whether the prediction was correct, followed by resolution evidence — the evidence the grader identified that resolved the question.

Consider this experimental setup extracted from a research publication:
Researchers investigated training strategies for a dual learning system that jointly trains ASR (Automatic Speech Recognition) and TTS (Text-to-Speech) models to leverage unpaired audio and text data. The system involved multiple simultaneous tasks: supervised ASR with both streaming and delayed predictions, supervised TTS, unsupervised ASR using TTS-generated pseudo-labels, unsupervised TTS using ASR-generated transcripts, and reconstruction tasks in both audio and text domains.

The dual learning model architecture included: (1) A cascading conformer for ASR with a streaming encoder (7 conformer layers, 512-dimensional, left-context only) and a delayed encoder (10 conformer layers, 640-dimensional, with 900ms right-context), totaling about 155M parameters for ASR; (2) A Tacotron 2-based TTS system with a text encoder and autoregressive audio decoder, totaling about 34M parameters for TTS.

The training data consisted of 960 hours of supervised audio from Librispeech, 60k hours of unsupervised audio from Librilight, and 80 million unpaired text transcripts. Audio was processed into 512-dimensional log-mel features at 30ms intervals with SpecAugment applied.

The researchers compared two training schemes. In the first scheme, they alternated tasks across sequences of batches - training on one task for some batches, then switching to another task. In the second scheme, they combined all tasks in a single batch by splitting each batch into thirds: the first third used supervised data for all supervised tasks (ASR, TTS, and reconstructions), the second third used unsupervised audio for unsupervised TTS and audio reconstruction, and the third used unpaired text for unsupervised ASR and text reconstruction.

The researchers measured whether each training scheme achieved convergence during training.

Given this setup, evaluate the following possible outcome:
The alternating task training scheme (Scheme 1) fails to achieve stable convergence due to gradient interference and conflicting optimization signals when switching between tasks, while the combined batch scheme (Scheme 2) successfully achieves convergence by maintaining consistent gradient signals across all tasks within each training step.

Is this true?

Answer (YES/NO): NO